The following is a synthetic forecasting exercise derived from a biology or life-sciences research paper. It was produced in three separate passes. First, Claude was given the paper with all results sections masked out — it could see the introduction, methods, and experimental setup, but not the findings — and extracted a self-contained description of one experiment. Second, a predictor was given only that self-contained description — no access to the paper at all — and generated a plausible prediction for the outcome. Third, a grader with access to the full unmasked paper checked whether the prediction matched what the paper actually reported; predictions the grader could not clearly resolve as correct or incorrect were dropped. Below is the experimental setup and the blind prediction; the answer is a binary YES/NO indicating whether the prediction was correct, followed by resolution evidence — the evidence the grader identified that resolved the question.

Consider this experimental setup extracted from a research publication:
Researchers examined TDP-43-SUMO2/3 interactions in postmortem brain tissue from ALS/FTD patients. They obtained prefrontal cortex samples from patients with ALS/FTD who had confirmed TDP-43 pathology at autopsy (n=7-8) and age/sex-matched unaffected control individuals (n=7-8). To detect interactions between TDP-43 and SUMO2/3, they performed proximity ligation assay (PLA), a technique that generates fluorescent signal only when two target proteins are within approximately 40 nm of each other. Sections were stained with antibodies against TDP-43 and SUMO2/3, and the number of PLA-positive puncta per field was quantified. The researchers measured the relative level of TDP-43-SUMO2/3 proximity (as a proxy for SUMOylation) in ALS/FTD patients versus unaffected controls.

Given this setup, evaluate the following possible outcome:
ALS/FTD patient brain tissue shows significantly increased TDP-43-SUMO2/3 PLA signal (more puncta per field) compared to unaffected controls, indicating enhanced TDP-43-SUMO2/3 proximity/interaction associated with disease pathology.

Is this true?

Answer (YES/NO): YES